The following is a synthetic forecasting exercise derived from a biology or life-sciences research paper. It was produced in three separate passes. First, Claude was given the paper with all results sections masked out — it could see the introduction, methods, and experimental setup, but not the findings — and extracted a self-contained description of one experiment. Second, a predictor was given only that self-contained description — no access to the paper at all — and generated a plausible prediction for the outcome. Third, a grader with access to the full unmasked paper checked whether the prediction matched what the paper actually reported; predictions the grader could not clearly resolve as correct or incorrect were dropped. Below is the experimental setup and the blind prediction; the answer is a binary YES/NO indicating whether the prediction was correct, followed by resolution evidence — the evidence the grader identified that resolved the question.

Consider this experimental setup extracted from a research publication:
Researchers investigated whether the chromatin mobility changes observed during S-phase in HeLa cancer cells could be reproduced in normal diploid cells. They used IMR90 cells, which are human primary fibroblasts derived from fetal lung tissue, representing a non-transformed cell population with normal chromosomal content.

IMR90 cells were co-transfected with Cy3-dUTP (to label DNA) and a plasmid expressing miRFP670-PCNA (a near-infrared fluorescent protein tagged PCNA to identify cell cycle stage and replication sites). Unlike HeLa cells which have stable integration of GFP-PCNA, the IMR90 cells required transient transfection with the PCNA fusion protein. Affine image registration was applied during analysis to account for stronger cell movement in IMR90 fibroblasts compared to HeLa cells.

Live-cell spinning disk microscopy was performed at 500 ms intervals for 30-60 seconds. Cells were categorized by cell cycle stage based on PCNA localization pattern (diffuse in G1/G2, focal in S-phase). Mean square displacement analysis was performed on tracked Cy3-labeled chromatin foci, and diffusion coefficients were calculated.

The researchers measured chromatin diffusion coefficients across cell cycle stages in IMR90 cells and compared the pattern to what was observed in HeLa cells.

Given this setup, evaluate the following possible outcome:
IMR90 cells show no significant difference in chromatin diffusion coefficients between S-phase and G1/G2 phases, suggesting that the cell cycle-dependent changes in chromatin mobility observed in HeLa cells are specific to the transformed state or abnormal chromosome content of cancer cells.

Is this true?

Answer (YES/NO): NO